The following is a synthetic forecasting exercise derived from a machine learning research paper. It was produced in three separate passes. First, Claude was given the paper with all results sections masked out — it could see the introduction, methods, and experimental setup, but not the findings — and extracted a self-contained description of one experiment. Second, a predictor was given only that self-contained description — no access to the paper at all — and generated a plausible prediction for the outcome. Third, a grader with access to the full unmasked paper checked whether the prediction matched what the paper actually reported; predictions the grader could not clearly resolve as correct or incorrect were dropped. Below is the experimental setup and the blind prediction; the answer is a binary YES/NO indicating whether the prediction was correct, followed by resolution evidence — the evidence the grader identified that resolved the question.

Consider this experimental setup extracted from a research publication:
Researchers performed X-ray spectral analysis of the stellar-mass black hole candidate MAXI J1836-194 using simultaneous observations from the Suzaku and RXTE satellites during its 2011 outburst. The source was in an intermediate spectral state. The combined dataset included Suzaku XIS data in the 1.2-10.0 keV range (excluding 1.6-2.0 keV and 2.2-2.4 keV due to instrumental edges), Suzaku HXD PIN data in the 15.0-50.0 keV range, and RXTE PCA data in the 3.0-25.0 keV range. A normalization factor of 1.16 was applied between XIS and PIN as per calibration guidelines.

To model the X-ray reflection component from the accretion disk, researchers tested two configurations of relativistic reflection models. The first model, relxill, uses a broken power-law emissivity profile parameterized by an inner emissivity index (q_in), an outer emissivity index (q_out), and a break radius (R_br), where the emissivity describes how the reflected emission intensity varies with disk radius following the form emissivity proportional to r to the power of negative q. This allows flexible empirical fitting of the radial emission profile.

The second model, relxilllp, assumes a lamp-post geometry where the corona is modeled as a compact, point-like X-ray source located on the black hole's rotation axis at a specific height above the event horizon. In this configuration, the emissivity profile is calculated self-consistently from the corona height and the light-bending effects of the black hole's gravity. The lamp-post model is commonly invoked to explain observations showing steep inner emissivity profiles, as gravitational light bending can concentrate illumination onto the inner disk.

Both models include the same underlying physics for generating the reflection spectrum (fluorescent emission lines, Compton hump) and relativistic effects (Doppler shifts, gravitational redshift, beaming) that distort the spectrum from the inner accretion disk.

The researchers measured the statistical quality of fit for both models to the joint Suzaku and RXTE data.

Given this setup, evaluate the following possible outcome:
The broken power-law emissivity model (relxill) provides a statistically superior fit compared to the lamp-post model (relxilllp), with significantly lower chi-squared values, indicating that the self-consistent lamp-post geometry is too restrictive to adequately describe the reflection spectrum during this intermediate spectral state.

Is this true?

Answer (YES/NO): YES